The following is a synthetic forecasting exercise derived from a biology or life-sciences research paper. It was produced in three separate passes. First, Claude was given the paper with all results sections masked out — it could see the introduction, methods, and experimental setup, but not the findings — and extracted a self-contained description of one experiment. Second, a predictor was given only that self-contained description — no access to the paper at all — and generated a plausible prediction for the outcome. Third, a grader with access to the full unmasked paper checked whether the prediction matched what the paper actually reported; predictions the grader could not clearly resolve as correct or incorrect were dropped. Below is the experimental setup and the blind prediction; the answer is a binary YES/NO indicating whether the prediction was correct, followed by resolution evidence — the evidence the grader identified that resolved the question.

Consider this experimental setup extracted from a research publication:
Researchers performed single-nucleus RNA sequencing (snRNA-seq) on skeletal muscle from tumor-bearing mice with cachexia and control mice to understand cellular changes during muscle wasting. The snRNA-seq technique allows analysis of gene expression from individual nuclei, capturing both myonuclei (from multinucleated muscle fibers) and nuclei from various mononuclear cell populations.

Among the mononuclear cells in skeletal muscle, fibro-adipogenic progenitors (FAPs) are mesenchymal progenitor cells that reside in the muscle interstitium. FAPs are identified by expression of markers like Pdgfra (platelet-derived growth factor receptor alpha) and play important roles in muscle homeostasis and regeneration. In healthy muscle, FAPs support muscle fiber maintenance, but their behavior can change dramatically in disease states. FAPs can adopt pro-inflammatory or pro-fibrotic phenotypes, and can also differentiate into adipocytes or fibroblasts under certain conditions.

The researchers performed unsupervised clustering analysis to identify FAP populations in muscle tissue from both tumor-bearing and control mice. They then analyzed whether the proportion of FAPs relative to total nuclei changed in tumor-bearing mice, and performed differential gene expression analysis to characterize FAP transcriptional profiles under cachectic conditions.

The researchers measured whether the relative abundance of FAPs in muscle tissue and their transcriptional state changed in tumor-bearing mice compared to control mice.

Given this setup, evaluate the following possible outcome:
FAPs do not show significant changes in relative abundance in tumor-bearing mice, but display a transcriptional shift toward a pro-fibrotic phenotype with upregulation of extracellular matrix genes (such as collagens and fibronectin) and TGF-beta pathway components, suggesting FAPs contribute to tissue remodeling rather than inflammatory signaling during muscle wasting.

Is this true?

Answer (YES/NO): NO